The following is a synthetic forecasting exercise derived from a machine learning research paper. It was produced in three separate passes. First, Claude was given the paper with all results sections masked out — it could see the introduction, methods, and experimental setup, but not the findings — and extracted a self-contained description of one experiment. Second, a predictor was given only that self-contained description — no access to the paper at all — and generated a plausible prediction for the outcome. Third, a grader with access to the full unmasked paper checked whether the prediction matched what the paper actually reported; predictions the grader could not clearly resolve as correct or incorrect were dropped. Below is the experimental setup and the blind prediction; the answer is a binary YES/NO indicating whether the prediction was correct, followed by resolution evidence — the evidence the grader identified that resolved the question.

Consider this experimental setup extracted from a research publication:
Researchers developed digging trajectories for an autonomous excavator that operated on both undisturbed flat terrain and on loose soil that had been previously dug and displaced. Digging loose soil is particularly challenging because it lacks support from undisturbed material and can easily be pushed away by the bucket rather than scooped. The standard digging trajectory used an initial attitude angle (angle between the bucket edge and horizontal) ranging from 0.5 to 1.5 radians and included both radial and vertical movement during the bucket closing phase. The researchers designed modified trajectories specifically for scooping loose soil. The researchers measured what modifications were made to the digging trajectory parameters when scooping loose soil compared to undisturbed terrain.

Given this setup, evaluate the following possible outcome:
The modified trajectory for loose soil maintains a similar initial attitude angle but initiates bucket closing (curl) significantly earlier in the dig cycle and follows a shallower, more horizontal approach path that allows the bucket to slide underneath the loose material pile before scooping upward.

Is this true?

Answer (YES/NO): NO